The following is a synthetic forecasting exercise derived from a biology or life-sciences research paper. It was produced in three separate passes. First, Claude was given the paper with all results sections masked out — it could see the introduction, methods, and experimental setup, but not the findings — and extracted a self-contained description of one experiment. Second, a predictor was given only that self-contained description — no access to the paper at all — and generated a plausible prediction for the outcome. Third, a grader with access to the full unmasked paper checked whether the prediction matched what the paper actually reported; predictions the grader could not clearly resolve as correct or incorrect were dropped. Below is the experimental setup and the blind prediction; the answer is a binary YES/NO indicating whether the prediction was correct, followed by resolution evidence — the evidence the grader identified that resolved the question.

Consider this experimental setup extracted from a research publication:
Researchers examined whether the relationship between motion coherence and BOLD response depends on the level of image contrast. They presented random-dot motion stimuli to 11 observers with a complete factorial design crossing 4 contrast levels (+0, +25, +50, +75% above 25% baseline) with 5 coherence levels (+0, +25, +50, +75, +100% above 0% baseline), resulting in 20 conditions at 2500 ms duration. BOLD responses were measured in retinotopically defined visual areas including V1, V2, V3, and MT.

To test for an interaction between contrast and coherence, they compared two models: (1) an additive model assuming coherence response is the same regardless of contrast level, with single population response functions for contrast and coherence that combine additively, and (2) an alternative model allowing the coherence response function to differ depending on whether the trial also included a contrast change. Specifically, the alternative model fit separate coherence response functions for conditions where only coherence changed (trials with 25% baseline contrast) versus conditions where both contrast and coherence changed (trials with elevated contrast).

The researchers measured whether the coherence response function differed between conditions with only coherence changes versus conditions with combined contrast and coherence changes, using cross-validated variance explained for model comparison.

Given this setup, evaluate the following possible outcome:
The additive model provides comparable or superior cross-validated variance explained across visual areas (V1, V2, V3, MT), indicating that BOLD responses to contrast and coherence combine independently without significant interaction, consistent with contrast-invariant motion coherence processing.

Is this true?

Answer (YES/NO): YES